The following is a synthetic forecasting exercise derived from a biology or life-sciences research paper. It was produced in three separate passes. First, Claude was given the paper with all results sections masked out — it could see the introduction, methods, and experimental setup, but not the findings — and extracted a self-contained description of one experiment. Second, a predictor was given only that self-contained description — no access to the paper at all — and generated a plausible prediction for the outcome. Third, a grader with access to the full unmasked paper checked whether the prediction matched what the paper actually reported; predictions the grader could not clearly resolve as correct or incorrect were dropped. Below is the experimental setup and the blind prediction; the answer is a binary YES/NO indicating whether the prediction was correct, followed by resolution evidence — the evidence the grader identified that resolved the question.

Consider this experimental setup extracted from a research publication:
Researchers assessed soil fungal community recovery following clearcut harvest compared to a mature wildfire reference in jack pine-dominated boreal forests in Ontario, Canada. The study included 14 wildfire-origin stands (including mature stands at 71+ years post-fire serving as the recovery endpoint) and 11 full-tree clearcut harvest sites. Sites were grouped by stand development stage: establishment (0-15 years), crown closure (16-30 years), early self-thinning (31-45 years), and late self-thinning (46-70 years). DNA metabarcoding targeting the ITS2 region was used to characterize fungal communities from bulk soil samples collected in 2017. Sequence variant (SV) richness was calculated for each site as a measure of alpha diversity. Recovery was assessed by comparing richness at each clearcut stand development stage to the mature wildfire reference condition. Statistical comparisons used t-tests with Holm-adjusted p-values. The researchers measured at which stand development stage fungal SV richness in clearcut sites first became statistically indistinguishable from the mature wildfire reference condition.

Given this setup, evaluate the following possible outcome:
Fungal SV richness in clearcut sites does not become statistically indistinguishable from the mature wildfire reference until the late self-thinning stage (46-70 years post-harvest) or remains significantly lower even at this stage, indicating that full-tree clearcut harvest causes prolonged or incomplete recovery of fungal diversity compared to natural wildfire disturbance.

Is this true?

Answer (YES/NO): YES